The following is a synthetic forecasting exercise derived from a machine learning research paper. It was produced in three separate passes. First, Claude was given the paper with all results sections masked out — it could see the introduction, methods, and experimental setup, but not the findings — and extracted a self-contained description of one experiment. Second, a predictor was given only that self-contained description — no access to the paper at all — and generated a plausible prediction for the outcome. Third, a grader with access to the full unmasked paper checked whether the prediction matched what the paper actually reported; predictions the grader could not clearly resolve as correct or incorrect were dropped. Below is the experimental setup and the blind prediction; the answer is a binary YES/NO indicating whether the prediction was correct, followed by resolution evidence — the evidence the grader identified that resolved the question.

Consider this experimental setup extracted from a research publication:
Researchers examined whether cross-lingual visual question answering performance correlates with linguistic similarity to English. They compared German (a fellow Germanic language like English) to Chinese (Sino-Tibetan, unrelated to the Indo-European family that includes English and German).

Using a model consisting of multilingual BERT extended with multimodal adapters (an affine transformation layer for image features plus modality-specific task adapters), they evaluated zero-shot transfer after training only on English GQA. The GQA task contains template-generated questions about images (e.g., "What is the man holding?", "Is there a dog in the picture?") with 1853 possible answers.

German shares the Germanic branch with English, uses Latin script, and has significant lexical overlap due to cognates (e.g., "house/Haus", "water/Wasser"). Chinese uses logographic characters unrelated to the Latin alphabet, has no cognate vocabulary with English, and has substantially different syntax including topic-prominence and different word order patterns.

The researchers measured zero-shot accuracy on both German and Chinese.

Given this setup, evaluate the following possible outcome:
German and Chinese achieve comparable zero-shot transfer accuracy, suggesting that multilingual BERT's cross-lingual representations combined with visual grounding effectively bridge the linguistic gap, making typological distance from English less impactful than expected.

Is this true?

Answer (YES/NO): NO